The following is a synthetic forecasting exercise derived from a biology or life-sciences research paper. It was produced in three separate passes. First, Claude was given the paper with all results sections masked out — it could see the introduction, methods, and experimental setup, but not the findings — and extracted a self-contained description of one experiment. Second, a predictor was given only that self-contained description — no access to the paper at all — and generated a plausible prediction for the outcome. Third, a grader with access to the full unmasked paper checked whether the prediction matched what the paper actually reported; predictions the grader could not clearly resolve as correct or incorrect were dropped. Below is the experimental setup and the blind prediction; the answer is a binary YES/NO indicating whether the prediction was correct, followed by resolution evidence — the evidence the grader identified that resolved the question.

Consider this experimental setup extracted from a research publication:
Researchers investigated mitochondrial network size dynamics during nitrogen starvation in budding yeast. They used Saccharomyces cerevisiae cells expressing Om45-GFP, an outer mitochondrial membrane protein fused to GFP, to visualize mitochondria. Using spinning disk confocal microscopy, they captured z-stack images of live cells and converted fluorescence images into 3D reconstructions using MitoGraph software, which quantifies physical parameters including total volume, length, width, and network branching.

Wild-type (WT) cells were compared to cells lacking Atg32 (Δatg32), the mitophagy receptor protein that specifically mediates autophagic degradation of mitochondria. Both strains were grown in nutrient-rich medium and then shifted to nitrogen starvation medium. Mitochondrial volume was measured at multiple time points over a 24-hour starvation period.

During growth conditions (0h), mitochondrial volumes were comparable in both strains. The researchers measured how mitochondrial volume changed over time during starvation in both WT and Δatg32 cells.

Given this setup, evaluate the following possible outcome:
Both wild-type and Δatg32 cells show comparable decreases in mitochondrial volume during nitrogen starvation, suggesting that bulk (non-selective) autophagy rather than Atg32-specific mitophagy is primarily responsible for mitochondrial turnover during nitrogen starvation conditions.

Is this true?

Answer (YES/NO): NO